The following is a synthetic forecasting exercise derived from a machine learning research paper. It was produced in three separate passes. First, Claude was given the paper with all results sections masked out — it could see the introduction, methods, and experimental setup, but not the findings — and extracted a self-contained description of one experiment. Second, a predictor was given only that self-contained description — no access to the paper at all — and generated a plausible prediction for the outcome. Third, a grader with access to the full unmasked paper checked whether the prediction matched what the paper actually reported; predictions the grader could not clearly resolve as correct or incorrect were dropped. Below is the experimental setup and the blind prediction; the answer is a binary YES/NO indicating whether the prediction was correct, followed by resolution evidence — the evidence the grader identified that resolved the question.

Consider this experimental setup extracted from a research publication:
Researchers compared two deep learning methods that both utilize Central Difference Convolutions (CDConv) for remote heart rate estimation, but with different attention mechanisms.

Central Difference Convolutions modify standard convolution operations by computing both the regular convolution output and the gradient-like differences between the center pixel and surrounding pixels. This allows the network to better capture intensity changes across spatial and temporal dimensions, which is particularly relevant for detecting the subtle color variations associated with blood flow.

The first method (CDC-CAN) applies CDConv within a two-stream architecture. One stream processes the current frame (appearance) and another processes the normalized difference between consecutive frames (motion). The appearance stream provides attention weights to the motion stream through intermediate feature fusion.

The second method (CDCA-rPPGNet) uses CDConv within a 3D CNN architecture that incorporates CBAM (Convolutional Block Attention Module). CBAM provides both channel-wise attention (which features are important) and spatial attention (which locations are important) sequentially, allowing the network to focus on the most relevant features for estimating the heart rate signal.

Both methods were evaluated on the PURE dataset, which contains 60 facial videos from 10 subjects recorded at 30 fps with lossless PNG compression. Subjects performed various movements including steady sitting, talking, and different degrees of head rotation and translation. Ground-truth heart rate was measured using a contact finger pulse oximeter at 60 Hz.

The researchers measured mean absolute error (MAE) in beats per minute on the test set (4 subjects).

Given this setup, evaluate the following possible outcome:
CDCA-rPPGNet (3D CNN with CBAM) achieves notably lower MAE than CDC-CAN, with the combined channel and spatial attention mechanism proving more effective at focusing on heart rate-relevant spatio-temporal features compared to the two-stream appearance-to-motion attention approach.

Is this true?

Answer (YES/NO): YES